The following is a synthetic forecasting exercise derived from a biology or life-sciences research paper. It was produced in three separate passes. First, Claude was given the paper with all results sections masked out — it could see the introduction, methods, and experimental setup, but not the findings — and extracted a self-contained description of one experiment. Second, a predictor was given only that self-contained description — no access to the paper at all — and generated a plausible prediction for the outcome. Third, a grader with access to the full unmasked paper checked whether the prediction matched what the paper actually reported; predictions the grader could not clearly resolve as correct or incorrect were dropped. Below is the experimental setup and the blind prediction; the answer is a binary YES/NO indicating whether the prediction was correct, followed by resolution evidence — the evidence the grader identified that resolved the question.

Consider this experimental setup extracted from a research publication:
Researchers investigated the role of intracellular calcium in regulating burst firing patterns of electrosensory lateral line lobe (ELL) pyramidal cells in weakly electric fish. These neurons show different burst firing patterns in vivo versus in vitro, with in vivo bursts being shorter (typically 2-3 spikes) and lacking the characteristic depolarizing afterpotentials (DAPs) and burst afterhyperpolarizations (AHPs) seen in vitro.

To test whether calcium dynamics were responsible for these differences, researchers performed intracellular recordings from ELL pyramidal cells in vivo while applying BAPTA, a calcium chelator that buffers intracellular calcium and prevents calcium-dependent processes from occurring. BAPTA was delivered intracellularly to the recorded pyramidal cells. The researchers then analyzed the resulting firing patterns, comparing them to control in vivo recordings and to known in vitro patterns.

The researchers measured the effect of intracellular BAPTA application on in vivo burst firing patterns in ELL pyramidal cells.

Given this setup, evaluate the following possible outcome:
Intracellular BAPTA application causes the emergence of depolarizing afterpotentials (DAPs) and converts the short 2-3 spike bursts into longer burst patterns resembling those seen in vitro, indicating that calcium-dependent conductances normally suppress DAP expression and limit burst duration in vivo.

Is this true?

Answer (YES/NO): YES